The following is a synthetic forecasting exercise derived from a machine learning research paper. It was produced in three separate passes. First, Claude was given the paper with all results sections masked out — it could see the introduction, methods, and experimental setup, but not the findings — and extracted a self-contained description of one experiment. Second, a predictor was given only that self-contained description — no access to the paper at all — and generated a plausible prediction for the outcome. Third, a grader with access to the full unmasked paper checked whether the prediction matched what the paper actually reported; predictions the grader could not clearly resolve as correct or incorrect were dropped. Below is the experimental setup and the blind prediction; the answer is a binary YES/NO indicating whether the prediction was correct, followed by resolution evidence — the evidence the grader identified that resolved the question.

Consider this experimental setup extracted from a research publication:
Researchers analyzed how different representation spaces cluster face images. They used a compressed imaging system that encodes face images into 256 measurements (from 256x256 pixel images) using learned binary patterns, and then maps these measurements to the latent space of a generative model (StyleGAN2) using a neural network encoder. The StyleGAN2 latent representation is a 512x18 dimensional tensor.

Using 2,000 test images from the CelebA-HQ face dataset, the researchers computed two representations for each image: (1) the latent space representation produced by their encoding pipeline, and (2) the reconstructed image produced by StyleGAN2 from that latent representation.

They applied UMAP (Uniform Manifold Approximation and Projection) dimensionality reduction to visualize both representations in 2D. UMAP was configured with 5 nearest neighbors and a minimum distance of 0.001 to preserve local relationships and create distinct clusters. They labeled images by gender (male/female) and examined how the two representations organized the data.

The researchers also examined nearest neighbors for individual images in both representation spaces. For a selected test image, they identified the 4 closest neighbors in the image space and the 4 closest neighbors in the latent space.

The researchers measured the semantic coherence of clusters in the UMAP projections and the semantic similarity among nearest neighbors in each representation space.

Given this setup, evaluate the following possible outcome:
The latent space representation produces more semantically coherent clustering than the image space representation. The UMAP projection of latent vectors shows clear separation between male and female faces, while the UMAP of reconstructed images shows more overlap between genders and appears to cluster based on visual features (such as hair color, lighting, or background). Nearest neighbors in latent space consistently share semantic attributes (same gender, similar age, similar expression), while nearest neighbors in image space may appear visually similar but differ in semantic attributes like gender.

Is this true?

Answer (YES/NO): YES